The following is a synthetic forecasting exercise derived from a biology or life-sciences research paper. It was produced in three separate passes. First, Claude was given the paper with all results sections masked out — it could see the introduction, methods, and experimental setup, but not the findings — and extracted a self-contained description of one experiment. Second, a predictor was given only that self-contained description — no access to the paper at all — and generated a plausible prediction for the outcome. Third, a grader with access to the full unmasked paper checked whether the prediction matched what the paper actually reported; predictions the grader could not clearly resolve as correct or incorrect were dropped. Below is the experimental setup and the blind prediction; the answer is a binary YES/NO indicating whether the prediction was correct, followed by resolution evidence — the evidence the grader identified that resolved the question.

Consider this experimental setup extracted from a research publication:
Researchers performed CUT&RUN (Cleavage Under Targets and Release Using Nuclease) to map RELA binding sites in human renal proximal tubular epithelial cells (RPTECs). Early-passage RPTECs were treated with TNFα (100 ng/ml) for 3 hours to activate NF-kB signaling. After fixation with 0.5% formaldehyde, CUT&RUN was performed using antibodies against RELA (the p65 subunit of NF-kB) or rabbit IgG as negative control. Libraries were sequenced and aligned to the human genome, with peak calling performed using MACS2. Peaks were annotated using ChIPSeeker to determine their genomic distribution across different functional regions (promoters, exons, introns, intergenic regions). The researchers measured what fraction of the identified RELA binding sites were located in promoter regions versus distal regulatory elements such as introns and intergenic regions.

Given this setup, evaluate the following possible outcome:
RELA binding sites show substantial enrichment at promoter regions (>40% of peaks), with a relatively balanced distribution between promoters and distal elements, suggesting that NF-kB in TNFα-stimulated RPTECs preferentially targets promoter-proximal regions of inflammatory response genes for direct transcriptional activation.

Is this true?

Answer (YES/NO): NO